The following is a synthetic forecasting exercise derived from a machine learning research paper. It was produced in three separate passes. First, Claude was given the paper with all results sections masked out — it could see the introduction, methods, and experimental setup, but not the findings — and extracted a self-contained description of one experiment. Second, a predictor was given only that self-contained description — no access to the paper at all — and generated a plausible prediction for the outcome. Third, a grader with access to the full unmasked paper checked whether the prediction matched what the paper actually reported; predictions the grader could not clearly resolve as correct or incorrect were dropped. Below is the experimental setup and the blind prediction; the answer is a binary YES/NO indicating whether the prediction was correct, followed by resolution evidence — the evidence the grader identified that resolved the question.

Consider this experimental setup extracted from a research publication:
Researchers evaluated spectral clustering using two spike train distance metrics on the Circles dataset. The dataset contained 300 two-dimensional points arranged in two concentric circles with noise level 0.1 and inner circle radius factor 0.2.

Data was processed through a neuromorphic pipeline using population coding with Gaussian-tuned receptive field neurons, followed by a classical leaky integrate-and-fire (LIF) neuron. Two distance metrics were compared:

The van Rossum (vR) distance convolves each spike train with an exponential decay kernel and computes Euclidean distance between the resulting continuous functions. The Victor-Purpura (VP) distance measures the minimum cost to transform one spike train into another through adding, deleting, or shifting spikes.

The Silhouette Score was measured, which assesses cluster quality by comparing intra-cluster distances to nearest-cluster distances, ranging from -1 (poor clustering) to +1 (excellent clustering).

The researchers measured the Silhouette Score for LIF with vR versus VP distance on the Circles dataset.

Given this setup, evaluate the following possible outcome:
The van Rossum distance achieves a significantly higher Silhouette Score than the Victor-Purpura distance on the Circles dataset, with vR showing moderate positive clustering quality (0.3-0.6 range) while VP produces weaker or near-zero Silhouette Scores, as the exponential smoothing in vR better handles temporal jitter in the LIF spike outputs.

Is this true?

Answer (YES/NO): NO